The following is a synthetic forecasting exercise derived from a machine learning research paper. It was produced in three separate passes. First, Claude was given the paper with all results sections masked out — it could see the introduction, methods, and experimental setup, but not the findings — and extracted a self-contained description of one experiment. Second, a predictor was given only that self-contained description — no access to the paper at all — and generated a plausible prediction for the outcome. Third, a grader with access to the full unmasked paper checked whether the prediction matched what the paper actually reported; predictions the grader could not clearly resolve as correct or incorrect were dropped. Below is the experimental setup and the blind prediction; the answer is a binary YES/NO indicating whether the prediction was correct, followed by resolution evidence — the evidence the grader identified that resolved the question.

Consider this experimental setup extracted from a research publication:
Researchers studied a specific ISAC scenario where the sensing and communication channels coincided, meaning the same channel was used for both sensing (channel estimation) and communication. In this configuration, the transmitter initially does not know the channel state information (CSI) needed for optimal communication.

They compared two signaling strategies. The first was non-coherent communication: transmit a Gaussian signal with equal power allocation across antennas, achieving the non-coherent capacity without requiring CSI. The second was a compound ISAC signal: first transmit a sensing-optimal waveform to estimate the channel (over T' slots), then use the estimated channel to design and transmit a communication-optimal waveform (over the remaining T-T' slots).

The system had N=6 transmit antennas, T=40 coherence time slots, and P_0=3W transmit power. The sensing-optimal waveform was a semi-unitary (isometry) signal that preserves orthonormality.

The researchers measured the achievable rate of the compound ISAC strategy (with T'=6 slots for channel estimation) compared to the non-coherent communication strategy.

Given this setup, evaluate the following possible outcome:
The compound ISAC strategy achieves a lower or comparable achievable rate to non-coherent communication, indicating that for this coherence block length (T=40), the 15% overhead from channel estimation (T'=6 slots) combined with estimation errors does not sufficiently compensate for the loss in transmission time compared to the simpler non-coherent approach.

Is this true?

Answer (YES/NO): NO